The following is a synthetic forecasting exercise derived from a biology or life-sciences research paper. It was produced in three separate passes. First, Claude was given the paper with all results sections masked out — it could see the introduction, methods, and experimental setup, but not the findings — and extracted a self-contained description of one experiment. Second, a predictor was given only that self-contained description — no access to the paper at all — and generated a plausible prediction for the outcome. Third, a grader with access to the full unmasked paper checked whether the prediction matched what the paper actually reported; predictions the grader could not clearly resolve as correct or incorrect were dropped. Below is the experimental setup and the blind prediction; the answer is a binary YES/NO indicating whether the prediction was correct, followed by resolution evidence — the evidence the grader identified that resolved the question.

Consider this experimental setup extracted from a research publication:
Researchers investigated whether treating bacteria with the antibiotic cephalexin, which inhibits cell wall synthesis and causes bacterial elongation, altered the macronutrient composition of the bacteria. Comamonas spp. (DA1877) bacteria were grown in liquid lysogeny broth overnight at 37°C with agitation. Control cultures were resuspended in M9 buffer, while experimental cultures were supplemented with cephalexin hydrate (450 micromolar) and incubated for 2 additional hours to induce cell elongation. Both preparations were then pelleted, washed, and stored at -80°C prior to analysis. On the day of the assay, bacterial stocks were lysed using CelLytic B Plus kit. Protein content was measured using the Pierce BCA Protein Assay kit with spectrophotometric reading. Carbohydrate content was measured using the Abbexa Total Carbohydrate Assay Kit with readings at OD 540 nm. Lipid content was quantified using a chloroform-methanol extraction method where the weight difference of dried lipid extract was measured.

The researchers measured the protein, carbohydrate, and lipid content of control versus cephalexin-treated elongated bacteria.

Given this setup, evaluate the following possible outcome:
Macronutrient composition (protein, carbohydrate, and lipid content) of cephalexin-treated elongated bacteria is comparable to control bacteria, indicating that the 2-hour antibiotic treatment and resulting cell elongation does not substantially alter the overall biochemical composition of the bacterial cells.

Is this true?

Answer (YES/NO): YES